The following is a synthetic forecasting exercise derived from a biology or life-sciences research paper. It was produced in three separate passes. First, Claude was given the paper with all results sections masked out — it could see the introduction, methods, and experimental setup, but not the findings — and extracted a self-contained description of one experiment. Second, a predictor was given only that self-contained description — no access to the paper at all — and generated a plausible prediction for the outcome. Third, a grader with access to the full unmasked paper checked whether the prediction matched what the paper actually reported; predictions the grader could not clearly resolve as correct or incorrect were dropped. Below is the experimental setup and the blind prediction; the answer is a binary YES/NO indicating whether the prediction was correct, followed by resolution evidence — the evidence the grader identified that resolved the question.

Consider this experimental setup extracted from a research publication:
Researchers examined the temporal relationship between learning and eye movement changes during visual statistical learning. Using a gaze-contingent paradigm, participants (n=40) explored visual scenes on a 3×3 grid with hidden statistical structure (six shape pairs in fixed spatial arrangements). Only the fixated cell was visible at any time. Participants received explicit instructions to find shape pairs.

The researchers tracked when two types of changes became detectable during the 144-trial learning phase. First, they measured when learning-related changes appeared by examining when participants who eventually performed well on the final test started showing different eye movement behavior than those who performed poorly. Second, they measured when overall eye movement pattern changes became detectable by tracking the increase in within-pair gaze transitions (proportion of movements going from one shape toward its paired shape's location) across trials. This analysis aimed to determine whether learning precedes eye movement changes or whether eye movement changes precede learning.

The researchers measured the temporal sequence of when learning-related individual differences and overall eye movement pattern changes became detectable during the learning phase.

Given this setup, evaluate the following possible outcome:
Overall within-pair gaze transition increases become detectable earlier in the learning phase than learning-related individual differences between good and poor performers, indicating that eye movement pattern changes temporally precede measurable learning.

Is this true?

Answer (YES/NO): NO